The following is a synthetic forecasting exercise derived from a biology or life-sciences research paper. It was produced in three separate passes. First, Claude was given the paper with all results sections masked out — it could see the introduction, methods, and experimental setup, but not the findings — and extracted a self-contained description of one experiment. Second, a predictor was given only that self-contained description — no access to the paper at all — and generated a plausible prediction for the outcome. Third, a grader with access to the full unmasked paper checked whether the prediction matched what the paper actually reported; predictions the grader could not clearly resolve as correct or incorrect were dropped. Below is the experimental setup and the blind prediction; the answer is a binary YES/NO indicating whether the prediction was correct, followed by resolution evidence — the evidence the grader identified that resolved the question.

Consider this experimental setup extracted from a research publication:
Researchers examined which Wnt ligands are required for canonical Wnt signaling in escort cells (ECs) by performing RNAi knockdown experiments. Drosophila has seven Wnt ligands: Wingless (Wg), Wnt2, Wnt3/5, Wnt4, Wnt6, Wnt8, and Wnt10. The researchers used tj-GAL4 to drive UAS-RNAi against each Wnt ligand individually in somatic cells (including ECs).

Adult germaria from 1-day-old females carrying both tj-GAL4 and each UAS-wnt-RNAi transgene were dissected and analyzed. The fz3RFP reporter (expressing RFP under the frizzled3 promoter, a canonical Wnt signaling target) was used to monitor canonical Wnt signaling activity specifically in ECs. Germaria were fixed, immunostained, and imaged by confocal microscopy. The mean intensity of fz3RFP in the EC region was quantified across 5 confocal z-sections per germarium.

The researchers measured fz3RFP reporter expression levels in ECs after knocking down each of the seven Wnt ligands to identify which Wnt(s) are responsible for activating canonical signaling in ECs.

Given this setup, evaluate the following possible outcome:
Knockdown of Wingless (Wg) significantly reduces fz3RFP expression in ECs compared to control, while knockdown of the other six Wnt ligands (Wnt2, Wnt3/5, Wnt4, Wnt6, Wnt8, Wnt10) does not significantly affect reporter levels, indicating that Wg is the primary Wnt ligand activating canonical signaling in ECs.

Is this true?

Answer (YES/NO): NO